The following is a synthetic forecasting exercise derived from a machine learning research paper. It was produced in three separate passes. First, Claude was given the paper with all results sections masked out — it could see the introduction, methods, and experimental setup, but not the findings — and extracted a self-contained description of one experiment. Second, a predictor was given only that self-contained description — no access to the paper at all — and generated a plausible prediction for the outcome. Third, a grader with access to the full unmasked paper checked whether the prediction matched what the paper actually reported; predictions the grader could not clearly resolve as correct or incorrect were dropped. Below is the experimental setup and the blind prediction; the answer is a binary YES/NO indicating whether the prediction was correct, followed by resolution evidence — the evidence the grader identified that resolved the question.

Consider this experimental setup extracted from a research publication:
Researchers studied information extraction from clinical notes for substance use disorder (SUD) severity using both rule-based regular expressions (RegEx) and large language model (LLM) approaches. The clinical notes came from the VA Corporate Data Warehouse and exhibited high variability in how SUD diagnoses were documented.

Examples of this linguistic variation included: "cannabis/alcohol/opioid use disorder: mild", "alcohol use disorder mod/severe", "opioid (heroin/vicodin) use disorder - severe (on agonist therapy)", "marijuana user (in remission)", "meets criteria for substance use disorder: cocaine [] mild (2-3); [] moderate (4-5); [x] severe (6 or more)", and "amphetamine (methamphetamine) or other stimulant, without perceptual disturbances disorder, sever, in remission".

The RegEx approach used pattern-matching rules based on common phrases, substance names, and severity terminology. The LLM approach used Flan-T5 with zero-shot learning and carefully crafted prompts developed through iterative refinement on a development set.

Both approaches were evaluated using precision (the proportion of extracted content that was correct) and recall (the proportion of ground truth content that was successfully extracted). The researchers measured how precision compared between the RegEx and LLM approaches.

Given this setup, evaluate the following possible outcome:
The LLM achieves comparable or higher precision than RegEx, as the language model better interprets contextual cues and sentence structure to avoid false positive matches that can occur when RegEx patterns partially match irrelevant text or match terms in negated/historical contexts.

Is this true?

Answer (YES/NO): NO